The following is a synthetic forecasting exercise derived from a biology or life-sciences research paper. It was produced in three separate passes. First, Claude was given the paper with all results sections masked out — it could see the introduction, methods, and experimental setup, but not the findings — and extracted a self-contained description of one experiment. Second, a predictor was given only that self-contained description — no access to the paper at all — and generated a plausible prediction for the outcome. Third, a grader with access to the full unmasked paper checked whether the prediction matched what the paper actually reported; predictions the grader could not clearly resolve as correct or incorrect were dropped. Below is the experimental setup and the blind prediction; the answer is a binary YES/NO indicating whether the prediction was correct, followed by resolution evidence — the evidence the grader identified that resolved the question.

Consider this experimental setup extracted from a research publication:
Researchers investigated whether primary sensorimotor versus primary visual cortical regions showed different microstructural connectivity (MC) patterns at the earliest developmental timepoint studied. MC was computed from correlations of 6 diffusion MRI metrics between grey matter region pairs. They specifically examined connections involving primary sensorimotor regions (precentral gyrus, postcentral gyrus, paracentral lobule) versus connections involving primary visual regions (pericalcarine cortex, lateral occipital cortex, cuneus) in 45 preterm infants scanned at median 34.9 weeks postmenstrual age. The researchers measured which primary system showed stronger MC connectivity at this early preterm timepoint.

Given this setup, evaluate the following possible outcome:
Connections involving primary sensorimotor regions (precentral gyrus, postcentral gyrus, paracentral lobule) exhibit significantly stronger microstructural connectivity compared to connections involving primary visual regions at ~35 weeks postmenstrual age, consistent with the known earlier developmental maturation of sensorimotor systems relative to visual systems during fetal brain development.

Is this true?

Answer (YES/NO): NO